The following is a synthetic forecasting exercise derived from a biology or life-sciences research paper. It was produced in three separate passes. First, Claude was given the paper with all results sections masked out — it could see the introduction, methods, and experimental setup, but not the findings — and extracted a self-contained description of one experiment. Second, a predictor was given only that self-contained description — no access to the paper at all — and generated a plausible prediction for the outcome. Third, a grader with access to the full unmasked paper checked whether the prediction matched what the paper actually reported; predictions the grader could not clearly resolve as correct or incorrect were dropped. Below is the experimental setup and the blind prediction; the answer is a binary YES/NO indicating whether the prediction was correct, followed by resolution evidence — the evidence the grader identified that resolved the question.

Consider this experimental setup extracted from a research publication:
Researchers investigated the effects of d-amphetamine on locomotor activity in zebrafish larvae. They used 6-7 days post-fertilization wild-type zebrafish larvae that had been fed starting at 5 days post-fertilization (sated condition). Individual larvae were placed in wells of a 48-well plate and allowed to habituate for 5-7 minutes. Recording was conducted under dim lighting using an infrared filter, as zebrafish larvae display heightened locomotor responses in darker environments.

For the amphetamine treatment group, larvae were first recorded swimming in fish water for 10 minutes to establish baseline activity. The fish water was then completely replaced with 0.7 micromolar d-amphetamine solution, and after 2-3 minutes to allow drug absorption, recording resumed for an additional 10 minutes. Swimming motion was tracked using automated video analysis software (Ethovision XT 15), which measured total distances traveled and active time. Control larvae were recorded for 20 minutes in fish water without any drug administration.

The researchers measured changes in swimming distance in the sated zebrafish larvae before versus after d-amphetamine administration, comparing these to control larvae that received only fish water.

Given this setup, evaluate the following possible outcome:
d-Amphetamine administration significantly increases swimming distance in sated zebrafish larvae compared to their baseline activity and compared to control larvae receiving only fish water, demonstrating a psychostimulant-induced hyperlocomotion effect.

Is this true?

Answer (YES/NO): NO